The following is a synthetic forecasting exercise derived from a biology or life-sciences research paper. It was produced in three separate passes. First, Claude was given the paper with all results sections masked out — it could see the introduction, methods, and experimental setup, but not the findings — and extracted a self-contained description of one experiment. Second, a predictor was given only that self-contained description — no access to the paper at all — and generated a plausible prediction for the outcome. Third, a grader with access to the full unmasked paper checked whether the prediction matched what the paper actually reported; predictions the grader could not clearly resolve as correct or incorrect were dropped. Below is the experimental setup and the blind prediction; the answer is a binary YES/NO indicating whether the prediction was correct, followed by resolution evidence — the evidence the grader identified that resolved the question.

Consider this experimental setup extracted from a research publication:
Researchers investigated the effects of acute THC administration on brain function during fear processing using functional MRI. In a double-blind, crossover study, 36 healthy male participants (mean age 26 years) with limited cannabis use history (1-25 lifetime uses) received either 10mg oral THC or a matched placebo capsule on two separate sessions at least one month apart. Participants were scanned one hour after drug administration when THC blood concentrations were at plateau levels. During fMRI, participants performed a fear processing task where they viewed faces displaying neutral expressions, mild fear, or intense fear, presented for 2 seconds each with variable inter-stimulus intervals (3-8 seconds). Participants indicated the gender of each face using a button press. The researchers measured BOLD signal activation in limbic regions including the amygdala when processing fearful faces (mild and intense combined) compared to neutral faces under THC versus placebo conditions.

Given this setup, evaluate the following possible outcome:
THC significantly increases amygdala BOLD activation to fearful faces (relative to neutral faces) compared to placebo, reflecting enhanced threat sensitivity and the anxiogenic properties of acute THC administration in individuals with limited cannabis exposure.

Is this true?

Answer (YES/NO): YES